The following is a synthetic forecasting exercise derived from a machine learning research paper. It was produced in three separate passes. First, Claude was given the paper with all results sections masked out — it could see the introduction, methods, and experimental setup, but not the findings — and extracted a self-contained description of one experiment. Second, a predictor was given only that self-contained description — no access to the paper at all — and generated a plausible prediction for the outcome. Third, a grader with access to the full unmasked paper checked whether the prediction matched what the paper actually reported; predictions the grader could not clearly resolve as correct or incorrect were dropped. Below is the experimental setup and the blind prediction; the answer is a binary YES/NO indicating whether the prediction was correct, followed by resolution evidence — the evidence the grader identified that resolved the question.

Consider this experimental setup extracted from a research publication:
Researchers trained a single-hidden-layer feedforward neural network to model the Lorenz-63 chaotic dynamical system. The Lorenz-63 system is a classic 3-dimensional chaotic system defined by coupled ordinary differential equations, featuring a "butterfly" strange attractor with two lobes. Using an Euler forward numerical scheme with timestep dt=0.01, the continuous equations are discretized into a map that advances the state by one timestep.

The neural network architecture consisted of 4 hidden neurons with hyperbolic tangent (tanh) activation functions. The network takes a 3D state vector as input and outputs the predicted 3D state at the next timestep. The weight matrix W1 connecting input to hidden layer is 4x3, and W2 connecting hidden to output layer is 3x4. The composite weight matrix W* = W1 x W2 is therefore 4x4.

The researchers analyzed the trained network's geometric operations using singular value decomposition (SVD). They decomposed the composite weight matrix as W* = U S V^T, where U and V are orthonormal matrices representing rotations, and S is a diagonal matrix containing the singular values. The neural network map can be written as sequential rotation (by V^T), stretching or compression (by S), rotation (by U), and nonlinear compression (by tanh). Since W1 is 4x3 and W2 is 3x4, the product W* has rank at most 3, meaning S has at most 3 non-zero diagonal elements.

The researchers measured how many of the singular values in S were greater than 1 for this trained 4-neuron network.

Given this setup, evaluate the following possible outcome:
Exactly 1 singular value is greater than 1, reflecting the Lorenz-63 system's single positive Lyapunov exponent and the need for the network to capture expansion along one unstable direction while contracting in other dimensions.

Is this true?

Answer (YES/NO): NO